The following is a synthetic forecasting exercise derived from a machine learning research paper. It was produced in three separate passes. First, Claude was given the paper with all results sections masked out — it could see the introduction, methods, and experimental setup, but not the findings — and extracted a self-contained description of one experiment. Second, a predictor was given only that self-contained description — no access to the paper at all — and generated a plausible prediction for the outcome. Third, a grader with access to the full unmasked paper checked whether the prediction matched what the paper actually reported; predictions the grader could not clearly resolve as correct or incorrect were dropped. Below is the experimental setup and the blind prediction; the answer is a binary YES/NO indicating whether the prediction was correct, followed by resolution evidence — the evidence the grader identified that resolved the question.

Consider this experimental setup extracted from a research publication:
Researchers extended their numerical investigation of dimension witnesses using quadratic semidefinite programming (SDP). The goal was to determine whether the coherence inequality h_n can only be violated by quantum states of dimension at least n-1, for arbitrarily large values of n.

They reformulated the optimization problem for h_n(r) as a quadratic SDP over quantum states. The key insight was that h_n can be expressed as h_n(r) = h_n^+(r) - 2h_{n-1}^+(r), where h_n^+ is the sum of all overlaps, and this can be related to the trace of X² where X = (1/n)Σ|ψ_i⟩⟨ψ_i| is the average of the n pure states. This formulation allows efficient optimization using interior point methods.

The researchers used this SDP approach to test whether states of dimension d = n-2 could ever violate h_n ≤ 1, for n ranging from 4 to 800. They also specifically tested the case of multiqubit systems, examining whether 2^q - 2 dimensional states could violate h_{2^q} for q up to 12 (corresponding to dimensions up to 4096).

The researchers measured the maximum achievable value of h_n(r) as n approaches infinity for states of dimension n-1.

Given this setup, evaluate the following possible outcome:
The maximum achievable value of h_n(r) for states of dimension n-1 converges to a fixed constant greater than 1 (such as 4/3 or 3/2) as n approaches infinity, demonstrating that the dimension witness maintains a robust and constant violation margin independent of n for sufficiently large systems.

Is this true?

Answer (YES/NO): YES